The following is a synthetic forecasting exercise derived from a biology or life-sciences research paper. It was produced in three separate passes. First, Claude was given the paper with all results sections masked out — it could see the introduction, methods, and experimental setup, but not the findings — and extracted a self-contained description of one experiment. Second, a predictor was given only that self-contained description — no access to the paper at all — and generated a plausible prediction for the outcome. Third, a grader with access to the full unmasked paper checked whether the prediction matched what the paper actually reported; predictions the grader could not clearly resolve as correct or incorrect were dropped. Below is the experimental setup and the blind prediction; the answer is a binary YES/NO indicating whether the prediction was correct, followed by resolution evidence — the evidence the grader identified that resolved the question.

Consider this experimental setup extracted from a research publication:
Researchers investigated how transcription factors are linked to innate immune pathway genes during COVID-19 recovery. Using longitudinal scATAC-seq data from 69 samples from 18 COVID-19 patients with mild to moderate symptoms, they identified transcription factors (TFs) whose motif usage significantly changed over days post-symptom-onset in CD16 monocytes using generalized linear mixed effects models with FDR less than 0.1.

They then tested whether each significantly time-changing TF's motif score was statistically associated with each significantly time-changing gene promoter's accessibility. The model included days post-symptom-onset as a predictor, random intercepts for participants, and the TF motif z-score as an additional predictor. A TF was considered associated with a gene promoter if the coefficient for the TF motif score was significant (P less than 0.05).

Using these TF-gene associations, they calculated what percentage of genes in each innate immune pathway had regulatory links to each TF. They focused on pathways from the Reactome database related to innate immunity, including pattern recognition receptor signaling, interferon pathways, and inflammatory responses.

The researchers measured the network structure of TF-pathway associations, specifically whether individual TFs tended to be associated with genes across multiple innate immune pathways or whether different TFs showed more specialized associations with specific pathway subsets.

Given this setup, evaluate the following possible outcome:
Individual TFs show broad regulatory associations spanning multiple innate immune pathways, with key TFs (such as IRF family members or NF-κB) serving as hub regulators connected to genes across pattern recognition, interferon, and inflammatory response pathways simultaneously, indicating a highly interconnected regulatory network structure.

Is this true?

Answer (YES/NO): NO